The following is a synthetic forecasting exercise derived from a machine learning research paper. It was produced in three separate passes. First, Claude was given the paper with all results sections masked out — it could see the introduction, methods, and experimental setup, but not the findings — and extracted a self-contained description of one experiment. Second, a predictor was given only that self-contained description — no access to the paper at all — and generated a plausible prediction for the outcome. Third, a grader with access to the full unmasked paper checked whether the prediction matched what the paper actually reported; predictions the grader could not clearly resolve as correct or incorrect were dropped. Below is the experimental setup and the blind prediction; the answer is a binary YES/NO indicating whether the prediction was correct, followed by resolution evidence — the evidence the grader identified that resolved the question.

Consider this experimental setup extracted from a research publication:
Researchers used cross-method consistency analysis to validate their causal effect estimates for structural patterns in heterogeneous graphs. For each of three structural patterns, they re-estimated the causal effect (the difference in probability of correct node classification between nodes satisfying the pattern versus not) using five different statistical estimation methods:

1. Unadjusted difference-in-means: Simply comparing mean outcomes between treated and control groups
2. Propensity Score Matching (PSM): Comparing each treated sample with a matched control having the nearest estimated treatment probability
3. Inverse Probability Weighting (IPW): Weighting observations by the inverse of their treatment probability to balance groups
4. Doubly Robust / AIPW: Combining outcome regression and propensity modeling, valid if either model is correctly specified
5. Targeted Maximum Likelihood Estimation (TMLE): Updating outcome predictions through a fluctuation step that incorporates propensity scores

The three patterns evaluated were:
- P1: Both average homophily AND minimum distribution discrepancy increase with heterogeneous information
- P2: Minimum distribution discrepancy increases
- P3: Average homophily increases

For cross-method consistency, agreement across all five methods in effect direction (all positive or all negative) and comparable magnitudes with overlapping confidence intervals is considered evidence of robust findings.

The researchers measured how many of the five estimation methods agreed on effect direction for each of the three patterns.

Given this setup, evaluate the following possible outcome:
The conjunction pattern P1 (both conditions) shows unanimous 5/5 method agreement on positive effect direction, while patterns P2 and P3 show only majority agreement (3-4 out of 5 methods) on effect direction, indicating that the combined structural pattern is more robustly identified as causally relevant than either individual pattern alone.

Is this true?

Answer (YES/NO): NO